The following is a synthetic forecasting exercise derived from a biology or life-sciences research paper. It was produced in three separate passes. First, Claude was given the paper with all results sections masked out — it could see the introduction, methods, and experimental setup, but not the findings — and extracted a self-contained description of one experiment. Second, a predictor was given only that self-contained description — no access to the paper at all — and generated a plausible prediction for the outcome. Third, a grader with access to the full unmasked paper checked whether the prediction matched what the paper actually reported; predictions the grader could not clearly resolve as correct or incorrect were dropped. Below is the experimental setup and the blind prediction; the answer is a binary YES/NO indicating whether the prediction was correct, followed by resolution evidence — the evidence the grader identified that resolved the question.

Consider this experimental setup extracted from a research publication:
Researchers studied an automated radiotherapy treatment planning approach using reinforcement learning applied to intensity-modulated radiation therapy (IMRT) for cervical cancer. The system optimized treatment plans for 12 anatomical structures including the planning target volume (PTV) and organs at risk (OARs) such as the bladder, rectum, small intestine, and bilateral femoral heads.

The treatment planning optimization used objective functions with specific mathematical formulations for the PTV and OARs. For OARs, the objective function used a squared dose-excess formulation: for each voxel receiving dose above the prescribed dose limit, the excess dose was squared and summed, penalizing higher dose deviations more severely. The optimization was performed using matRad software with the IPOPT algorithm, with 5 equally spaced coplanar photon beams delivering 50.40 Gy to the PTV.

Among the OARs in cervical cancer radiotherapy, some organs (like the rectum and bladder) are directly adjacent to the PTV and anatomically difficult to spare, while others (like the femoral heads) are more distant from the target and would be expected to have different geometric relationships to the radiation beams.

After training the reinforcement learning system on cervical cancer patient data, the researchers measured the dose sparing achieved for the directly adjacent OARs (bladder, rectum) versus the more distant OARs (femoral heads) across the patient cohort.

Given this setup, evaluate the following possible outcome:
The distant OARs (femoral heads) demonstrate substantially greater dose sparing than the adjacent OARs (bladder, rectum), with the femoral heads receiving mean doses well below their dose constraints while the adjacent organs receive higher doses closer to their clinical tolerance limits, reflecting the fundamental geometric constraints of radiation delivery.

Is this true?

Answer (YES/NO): NO